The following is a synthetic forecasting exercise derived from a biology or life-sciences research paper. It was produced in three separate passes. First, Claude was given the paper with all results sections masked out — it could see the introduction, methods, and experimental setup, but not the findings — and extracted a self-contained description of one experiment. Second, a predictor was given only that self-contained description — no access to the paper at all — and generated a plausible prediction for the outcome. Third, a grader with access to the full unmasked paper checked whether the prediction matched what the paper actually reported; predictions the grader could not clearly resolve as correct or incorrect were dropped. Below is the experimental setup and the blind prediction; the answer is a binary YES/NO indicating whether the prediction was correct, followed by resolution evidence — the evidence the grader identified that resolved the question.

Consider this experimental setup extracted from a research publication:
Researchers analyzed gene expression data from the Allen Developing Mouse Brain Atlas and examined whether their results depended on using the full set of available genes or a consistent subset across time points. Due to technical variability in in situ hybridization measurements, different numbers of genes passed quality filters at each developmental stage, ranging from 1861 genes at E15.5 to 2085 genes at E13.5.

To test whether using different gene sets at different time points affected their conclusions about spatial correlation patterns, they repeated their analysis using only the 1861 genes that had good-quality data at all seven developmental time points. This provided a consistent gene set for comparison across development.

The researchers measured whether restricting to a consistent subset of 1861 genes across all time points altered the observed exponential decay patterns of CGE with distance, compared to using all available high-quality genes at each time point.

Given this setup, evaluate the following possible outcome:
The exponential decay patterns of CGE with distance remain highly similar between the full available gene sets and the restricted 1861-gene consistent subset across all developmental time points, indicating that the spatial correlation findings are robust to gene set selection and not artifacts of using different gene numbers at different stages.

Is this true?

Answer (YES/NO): YES